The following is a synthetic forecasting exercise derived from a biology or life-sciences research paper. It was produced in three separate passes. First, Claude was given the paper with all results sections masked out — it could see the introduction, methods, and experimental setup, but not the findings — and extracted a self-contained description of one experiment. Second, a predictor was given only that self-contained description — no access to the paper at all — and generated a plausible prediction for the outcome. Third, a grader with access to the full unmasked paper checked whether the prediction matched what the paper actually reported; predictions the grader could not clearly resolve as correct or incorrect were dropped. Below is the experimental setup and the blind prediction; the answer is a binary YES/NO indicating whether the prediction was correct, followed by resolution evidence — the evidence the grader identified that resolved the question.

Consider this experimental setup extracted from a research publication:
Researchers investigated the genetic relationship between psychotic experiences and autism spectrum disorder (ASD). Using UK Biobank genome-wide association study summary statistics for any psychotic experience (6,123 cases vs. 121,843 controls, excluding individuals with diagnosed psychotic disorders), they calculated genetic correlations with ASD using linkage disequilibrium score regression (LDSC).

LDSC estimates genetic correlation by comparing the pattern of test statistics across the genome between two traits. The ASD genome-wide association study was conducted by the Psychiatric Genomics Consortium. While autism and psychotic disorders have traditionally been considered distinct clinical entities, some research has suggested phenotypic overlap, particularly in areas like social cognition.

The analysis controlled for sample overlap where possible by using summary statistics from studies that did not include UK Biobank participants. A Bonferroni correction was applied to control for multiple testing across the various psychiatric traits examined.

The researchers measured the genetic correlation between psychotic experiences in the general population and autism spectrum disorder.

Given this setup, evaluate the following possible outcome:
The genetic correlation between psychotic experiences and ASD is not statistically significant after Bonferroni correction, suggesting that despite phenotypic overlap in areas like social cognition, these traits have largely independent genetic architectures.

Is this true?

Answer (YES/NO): NO